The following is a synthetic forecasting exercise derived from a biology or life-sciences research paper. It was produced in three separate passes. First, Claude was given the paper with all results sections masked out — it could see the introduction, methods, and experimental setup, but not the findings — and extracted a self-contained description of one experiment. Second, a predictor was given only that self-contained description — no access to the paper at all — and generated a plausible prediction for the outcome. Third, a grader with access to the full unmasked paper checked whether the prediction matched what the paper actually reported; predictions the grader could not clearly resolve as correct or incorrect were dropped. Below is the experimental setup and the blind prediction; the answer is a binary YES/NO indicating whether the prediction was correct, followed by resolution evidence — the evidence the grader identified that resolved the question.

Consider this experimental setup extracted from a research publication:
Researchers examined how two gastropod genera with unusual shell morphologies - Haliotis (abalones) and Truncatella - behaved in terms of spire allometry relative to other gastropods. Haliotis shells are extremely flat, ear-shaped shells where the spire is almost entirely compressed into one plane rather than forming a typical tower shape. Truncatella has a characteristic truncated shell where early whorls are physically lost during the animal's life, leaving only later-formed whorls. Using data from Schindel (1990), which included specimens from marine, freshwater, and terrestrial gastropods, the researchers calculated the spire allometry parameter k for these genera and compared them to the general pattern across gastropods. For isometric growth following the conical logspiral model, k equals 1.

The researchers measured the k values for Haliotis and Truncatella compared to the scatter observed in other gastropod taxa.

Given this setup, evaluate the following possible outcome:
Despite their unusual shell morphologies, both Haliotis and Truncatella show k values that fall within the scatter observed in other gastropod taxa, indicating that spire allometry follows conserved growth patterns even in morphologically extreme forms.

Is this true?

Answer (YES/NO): NO